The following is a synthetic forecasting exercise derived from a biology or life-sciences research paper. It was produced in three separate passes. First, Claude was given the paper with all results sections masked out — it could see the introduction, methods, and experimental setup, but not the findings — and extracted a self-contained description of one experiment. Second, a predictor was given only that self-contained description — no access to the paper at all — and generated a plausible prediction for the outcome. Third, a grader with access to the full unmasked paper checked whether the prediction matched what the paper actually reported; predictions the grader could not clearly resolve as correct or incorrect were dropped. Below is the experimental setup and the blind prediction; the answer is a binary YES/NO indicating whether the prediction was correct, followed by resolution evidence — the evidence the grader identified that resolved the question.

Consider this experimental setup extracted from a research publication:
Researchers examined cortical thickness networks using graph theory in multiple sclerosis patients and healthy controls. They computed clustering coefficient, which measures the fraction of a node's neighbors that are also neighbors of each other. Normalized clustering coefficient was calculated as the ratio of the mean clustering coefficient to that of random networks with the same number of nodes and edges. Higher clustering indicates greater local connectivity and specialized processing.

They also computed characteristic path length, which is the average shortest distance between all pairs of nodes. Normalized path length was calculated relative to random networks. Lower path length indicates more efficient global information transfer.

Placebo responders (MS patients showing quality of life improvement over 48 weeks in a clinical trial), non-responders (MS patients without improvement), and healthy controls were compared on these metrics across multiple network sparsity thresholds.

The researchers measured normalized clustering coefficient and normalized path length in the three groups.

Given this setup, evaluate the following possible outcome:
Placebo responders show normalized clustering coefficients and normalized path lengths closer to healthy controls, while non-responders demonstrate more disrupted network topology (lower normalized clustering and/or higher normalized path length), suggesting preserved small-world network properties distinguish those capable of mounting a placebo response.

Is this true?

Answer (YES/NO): NO